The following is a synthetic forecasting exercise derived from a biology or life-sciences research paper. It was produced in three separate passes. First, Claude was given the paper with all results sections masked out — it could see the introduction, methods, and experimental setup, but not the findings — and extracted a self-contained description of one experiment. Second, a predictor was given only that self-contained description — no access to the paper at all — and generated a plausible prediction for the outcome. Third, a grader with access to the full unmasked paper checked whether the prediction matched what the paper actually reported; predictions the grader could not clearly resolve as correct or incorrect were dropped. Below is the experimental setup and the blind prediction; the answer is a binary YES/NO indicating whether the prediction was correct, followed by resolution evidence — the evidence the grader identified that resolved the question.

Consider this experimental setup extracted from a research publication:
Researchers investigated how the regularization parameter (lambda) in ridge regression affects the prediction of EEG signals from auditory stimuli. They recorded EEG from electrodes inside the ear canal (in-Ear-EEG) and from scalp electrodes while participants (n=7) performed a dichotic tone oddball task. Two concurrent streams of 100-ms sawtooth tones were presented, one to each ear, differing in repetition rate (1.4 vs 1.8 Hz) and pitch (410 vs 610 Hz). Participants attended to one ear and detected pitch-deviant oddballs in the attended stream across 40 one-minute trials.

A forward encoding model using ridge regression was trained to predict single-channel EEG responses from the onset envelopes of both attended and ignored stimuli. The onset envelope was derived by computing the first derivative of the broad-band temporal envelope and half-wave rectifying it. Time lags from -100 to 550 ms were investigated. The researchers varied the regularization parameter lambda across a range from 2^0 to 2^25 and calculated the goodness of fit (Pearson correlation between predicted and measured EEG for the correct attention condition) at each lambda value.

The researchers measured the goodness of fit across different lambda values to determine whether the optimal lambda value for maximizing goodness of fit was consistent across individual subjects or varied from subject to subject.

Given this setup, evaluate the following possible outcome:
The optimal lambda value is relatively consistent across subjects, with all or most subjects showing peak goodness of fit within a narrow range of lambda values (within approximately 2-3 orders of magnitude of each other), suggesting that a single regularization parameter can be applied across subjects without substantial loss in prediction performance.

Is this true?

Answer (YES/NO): YES